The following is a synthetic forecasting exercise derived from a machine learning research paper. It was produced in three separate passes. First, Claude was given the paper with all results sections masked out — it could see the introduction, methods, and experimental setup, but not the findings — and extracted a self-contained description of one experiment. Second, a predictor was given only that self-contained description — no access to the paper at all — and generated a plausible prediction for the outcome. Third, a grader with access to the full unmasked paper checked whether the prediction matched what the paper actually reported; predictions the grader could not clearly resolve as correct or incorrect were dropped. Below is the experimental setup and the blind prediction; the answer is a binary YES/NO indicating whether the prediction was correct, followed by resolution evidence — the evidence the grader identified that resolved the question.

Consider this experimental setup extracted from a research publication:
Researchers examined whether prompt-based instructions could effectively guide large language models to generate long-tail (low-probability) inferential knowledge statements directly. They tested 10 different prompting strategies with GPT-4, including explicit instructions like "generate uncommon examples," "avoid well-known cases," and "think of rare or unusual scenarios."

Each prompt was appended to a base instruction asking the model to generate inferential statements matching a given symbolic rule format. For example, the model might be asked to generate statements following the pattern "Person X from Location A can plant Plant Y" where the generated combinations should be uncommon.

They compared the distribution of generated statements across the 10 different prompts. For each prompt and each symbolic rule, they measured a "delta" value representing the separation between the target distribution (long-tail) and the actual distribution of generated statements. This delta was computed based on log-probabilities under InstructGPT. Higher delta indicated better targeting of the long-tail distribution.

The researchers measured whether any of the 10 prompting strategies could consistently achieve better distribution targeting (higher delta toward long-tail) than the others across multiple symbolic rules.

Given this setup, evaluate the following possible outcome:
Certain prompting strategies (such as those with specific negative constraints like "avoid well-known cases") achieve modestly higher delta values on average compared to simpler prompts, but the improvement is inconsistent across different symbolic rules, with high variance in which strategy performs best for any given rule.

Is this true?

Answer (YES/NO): NO